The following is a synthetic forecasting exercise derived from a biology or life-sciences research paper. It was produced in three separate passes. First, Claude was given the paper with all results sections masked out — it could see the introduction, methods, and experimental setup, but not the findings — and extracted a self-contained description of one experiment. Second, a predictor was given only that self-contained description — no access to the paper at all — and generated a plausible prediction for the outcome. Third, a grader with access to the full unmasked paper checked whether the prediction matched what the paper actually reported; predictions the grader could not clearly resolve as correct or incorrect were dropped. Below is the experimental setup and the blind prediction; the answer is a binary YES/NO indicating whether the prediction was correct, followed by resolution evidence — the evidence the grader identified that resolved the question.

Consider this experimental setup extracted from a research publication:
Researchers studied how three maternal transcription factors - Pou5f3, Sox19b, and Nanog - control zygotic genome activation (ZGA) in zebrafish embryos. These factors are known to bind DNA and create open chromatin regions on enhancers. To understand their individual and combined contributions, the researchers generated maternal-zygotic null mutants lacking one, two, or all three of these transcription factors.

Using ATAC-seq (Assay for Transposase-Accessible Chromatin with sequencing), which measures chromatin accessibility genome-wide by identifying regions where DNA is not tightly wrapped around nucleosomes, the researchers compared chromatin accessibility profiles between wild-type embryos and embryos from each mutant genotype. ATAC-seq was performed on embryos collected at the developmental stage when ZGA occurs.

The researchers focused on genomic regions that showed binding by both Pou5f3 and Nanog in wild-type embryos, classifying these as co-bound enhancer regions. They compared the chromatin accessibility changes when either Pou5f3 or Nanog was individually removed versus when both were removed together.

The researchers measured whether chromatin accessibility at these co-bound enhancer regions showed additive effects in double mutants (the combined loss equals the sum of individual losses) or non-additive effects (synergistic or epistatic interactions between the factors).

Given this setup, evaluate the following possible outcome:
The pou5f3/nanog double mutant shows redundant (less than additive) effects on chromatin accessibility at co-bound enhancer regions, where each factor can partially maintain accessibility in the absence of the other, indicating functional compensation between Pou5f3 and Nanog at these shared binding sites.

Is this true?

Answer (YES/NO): NO